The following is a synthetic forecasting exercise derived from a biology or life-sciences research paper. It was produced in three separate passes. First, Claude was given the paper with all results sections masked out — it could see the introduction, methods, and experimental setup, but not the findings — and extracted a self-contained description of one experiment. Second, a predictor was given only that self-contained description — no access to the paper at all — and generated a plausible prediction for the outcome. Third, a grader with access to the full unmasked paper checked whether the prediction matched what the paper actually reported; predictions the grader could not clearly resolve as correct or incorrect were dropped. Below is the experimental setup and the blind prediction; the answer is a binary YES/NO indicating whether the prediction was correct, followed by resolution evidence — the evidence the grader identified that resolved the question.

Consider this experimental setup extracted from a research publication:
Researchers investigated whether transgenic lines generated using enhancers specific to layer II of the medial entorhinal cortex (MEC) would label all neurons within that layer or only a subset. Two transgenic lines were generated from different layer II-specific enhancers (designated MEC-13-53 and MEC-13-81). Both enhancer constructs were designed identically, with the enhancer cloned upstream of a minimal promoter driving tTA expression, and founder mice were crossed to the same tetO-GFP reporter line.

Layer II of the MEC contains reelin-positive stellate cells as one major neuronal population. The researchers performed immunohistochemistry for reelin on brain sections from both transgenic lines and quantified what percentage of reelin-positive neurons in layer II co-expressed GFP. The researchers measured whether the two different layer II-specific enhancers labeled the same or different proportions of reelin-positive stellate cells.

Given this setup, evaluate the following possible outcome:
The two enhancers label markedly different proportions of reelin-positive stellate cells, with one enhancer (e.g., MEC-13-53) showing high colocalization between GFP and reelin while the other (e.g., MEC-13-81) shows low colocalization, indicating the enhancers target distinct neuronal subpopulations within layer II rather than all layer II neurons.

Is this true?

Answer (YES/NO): NO